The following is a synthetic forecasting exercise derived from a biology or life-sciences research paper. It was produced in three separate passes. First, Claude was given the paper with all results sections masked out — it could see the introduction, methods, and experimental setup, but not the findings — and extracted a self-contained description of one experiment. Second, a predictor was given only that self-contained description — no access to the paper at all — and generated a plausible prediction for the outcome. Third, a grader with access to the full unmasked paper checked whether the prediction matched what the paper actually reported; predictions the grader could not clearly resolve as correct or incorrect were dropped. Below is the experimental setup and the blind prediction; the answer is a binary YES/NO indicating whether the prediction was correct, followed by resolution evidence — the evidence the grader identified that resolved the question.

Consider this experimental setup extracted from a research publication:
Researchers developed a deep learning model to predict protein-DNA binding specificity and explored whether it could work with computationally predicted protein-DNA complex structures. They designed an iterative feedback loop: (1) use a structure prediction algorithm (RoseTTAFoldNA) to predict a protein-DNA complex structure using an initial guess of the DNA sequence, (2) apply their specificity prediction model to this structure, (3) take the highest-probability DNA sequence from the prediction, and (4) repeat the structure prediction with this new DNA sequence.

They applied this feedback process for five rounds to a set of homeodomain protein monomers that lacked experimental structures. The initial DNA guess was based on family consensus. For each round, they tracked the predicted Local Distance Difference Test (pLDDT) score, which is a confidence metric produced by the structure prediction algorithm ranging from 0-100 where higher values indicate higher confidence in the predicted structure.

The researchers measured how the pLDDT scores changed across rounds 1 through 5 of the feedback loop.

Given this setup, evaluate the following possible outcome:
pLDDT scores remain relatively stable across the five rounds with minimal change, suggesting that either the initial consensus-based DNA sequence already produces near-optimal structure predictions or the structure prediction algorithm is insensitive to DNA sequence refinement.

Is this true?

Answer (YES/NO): NO